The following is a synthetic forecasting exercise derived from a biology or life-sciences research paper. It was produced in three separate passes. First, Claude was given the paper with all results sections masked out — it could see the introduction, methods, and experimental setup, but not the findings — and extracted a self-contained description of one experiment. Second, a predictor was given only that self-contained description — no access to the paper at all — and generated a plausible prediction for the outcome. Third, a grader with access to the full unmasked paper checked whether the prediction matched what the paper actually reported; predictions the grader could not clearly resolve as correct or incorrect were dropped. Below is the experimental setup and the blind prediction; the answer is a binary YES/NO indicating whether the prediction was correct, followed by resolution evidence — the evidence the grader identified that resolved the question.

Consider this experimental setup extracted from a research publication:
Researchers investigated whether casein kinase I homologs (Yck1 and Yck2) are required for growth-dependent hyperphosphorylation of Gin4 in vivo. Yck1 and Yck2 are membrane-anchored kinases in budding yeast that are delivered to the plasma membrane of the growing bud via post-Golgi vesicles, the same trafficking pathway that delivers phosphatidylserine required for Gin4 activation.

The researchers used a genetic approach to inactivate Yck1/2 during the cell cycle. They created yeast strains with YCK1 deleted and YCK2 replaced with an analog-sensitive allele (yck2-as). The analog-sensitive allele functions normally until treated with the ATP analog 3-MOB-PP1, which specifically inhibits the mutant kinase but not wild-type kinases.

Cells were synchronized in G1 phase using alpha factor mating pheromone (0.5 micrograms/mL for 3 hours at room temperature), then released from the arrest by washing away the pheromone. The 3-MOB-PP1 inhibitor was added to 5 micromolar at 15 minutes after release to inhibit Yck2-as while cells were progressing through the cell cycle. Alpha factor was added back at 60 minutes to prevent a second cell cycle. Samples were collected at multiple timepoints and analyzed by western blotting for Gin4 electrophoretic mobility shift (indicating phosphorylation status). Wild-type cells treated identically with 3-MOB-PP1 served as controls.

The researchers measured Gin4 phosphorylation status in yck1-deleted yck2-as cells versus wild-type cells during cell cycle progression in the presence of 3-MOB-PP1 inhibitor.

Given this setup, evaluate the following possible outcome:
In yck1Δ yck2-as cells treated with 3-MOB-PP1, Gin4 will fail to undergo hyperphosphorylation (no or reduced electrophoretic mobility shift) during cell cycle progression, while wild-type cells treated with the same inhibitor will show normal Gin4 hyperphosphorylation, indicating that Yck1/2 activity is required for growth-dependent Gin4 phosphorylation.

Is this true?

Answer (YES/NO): YES